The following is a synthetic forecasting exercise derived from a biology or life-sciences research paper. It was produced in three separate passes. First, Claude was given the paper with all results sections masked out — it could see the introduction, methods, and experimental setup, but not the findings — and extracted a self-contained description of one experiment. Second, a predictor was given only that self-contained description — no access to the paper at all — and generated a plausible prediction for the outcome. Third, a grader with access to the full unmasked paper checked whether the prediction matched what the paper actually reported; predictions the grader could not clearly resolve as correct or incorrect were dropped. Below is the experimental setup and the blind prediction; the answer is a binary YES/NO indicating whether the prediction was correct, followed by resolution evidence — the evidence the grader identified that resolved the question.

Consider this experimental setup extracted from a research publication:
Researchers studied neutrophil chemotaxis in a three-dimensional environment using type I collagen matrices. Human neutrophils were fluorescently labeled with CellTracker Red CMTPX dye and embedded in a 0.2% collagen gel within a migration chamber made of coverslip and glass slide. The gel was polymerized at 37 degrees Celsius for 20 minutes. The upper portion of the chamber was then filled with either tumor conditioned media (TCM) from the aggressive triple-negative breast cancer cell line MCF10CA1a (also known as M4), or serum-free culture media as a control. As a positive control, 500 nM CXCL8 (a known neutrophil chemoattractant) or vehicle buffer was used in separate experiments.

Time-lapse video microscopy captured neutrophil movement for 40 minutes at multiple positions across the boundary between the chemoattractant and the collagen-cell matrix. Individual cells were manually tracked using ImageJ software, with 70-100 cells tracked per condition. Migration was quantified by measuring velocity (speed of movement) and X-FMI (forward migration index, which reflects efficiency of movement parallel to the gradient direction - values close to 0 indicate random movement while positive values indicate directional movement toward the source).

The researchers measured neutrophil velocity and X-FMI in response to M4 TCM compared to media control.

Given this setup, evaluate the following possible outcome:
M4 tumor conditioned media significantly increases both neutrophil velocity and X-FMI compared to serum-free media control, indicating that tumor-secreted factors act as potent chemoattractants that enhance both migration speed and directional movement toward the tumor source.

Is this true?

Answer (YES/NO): YES